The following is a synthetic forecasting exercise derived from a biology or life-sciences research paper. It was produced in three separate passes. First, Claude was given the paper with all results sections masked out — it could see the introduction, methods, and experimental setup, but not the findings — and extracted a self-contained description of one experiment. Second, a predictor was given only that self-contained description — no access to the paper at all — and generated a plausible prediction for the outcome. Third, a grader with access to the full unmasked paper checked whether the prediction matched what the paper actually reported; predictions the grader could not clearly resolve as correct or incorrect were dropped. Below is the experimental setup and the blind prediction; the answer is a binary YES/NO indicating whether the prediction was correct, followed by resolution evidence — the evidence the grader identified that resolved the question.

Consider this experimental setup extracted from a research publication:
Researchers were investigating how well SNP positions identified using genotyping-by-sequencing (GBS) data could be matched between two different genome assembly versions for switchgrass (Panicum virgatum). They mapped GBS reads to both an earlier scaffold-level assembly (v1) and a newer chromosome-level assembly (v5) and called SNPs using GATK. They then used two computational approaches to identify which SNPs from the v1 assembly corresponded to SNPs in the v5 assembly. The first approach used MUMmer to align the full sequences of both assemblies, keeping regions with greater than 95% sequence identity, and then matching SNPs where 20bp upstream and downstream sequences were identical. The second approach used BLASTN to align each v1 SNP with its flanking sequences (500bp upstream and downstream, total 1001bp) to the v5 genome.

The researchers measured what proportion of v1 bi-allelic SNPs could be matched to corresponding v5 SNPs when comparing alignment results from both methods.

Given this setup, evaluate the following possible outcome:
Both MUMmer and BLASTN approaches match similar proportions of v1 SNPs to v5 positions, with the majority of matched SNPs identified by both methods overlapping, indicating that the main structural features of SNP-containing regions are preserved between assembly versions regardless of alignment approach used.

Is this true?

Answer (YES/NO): NO